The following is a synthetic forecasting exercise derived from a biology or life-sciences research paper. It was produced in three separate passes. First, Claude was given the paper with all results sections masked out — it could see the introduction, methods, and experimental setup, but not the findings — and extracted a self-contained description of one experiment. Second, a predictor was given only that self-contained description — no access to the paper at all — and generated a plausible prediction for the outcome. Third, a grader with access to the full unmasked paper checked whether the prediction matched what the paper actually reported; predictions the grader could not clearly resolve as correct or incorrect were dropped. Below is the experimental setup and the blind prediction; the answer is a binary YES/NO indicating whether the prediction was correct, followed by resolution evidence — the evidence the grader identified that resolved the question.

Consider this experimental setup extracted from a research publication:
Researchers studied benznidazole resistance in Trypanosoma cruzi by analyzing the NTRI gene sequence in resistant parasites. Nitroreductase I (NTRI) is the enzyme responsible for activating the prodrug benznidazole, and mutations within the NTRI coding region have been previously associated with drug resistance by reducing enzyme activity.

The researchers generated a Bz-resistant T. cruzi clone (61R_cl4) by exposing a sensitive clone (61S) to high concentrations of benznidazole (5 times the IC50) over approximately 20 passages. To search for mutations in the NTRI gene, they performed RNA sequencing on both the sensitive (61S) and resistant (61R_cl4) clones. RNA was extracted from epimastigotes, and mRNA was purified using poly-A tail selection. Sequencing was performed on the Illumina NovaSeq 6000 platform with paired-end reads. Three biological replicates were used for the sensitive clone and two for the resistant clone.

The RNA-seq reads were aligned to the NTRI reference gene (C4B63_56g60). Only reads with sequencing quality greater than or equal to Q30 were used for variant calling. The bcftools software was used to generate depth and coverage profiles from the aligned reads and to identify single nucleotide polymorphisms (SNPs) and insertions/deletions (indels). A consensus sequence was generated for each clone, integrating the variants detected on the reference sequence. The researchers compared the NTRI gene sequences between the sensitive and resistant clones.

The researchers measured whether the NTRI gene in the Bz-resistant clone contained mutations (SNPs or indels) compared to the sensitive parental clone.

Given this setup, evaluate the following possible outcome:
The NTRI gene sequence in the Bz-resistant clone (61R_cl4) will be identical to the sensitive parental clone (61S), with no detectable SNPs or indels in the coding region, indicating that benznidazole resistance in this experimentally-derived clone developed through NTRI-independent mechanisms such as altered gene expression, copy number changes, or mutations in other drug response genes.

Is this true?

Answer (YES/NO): YES